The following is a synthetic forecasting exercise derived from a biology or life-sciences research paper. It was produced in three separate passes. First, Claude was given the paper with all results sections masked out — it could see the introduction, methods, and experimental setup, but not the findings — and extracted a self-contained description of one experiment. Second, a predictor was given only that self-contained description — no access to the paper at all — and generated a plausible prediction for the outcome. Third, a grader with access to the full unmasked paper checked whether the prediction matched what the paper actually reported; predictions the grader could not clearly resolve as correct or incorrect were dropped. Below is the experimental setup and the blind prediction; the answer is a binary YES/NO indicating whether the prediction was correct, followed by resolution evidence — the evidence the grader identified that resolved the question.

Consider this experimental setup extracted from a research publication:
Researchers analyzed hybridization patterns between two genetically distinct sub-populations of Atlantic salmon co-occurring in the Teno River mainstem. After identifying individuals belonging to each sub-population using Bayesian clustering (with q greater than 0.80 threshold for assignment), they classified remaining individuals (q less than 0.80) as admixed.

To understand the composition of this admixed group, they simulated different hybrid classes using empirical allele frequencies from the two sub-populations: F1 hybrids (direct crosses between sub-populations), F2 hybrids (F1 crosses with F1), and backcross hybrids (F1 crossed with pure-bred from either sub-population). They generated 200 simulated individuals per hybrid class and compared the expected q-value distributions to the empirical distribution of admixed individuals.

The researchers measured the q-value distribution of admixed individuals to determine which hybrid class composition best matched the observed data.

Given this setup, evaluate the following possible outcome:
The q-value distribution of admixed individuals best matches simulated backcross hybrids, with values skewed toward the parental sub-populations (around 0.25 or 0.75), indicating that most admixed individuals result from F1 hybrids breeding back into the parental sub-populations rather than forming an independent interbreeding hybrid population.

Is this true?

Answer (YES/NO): NO